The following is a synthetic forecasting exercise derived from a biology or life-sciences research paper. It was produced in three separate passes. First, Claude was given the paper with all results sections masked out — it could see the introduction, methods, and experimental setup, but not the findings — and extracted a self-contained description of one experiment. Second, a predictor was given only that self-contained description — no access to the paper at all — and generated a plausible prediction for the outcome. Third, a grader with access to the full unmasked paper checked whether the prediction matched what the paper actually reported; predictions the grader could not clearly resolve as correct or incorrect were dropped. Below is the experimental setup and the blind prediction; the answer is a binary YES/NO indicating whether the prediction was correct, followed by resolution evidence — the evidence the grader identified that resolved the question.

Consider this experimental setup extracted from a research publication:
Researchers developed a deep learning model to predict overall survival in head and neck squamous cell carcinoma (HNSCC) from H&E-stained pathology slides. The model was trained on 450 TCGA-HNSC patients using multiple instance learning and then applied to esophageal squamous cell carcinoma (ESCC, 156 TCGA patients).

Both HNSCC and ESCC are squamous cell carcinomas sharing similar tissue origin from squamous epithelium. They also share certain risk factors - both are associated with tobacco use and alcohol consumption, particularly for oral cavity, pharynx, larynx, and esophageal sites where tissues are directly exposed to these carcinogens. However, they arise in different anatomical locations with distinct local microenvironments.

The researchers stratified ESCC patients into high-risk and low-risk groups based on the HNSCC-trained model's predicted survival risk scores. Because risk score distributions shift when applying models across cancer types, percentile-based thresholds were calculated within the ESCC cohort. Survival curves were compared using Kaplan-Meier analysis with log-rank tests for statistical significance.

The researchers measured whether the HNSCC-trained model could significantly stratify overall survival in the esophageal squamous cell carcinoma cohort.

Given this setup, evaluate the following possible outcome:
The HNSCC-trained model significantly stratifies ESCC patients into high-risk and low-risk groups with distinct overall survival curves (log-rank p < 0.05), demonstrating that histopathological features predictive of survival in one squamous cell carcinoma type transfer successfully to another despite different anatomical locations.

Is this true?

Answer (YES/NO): NO